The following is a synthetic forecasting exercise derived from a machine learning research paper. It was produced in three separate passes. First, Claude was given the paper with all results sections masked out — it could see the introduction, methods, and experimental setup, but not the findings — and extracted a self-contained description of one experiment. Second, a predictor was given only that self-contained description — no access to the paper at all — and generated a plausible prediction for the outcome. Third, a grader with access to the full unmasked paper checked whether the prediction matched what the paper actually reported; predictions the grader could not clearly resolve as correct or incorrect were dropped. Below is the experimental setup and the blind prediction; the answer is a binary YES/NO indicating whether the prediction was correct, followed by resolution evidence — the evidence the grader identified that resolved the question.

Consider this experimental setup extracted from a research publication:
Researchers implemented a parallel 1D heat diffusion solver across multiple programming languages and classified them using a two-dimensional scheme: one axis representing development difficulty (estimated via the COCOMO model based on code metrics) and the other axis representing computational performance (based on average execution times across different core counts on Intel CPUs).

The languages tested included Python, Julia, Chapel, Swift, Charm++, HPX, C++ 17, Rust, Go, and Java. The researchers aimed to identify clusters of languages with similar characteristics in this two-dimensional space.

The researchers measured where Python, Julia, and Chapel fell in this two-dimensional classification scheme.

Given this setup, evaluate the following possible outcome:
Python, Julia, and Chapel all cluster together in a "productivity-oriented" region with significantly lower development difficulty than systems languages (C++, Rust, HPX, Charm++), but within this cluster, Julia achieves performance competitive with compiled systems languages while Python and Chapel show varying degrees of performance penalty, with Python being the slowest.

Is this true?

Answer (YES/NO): NO